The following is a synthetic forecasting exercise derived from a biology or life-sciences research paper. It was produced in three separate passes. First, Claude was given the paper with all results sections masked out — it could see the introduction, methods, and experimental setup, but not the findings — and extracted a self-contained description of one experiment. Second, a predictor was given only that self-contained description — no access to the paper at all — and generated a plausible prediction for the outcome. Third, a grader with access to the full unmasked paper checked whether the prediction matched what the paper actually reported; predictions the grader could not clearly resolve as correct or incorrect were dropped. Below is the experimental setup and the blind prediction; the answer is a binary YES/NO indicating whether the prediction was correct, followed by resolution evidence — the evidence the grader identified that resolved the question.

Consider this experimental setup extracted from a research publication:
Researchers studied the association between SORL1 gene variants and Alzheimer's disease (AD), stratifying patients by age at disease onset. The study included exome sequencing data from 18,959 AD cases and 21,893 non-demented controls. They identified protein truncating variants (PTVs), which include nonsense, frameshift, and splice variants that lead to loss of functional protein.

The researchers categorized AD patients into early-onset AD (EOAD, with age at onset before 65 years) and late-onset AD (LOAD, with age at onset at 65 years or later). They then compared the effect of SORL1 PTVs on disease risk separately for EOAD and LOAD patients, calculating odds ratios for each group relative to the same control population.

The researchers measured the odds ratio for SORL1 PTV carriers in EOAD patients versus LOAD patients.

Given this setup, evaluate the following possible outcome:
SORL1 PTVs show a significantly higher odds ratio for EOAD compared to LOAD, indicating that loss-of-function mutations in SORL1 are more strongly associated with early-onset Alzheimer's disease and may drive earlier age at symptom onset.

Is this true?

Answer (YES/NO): YES